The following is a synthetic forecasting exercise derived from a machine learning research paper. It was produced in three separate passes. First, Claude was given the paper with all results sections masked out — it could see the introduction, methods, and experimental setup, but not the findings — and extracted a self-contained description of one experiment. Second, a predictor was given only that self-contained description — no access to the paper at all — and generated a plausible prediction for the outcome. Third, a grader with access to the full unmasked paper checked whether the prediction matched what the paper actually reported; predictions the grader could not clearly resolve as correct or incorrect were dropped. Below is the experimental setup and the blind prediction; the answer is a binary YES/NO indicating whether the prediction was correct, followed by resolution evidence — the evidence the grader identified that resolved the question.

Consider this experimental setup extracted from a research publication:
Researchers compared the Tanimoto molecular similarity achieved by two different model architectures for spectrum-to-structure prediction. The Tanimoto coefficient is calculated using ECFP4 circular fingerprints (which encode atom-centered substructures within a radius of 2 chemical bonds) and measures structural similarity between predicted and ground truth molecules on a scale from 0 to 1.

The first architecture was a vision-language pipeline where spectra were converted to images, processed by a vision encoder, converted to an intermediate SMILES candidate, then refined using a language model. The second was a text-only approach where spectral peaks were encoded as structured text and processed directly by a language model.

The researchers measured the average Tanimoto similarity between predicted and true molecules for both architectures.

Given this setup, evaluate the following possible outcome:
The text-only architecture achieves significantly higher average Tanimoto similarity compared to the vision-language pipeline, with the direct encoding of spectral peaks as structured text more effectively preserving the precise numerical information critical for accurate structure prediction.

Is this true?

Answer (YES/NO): YES